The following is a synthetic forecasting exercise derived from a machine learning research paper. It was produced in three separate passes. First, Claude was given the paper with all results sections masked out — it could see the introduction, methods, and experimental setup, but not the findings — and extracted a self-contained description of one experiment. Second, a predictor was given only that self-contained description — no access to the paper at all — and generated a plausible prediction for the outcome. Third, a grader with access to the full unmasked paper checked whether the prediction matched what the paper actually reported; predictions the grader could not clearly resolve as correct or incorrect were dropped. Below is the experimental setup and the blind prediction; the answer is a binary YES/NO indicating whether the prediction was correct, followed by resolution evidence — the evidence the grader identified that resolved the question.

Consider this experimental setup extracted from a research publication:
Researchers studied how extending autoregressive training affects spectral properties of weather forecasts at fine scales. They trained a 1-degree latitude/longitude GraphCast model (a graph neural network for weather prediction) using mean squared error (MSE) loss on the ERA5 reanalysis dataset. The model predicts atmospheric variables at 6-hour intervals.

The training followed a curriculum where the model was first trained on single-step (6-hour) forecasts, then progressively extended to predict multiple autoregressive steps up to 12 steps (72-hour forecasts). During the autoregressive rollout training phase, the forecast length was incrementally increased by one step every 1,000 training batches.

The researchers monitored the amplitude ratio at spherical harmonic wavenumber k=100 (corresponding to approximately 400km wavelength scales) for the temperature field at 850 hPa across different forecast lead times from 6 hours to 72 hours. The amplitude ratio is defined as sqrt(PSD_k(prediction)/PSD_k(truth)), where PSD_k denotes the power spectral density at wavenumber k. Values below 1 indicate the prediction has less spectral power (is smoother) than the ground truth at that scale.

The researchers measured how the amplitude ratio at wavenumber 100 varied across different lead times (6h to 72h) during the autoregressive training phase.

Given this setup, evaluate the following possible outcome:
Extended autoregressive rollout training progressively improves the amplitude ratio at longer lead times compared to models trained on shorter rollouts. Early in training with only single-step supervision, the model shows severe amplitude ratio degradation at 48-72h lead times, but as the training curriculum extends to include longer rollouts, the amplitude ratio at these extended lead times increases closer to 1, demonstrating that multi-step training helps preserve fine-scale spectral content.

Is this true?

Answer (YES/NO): NO